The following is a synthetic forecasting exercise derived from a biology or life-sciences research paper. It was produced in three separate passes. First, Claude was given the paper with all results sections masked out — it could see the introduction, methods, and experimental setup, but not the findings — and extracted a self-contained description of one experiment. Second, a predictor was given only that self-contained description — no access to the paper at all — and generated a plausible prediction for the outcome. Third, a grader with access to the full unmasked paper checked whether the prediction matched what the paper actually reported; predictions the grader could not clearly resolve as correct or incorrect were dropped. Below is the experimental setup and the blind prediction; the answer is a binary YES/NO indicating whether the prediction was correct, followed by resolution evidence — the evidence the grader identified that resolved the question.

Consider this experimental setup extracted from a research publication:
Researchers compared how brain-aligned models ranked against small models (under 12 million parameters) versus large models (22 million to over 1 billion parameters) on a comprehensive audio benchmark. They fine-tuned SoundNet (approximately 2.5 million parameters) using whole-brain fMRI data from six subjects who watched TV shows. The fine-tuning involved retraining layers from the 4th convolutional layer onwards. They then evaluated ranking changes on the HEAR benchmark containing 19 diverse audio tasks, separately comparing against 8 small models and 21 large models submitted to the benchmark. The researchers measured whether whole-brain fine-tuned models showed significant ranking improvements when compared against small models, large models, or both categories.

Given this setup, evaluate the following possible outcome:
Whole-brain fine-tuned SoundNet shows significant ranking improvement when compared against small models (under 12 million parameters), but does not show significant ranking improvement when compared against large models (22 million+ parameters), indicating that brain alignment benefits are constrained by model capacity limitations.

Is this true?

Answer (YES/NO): NO